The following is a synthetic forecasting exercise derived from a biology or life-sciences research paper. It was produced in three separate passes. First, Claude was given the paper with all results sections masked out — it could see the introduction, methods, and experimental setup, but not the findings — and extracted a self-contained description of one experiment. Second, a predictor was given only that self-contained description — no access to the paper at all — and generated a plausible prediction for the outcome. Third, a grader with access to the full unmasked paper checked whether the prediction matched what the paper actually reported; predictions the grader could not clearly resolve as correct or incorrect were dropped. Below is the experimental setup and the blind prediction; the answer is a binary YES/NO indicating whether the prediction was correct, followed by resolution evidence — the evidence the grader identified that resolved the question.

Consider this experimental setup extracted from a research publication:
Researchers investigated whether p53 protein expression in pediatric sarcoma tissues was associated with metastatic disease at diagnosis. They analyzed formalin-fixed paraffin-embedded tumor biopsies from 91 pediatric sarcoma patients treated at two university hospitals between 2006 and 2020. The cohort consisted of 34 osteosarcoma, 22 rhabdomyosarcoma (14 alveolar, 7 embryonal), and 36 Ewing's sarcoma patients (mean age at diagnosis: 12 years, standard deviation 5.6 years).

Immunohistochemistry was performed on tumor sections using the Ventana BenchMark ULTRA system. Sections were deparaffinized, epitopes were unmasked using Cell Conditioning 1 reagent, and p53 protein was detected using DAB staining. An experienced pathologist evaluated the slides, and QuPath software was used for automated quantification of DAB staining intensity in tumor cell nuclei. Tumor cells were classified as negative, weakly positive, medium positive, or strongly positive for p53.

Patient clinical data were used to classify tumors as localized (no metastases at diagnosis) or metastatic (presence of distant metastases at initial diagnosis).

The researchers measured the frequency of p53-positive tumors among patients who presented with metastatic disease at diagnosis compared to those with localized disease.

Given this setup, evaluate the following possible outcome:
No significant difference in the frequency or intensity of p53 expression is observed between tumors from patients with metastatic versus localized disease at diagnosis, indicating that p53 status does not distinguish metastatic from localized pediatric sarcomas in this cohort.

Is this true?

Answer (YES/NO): NO